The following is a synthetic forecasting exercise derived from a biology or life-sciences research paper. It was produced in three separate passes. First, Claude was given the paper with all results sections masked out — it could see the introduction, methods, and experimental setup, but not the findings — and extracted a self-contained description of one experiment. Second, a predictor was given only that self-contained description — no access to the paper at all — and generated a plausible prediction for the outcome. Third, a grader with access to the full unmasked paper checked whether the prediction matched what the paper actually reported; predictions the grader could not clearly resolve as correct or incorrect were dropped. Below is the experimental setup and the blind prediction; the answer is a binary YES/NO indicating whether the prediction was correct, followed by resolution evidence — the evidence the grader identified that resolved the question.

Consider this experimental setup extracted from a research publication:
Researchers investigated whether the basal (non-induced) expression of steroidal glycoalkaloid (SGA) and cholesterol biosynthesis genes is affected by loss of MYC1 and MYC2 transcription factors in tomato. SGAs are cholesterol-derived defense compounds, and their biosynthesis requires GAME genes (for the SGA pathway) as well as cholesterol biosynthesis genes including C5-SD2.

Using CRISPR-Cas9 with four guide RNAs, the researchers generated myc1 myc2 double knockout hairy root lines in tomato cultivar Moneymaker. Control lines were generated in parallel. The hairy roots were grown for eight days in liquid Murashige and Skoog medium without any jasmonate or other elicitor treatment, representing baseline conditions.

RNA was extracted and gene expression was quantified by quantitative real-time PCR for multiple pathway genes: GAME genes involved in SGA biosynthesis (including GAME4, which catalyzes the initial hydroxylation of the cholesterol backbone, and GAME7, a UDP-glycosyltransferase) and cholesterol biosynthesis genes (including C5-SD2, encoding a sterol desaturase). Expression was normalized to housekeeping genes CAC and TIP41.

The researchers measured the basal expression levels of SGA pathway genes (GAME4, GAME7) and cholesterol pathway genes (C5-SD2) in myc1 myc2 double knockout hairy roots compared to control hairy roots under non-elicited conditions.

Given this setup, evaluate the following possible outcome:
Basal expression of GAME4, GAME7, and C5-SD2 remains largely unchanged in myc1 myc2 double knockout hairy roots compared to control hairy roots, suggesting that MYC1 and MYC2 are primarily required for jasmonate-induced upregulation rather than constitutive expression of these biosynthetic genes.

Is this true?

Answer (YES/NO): NO